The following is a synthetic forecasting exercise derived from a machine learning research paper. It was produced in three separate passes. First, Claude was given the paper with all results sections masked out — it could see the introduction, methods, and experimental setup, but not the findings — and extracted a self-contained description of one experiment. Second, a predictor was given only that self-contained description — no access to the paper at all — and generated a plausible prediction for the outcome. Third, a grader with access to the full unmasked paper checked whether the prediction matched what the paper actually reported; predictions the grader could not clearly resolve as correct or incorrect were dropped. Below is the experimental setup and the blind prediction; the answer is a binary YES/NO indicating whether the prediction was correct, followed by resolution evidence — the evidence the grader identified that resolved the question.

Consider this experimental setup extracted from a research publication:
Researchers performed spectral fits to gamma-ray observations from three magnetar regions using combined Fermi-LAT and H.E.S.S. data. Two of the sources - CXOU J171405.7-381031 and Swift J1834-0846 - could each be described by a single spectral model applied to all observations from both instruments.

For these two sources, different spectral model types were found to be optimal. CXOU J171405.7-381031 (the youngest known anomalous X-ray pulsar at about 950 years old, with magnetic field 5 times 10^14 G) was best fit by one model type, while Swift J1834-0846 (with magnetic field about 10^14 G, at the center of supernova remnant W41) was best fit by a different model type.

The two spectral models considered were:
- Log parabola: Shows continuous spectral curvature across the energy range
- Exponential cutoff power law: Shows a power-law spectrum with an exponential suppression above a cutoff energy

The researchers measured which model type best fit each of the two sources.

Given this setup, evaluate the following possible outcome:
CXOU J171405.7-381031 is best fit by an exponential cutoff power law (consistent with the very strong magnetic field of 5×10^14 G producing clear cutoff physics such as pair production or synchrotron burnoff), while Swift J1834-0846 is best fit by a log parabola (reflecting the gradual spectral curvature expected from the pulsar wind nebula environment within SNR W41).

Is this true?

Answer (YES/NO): NO